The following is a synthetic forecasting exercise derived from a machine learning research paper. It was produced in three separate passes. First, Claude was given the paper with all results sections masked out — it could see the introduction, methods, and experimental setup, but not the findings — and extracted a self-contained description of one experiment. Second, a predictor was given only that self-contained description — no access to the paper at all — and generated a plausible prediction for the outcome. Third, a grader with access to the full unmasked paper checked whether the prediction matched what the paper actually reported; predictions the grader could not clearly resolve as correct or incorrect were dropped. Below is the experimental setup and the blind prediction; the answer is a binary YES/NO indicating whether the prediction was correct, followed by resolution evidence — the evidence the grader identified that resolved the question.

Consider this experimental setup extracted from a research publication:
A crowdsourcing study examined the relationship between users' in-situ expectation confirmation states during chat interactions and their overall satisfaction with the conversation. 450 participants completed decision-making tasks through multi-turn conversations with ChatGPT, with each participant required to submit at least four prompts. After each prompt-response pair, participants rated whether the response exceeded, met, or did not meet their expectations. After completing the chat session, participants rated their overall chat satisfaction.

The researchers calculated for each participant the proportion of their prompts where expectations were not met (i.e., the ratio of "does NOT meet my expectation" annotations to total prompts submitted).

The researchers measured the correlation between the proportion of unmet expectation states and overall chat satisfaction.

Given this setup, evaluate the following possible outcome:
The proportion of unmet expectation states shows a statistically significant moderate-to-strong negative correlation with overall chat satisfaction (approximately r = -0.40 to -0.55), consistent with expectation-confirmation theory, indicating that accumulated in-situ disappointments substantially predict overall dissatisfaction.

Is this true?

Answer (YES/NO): NO